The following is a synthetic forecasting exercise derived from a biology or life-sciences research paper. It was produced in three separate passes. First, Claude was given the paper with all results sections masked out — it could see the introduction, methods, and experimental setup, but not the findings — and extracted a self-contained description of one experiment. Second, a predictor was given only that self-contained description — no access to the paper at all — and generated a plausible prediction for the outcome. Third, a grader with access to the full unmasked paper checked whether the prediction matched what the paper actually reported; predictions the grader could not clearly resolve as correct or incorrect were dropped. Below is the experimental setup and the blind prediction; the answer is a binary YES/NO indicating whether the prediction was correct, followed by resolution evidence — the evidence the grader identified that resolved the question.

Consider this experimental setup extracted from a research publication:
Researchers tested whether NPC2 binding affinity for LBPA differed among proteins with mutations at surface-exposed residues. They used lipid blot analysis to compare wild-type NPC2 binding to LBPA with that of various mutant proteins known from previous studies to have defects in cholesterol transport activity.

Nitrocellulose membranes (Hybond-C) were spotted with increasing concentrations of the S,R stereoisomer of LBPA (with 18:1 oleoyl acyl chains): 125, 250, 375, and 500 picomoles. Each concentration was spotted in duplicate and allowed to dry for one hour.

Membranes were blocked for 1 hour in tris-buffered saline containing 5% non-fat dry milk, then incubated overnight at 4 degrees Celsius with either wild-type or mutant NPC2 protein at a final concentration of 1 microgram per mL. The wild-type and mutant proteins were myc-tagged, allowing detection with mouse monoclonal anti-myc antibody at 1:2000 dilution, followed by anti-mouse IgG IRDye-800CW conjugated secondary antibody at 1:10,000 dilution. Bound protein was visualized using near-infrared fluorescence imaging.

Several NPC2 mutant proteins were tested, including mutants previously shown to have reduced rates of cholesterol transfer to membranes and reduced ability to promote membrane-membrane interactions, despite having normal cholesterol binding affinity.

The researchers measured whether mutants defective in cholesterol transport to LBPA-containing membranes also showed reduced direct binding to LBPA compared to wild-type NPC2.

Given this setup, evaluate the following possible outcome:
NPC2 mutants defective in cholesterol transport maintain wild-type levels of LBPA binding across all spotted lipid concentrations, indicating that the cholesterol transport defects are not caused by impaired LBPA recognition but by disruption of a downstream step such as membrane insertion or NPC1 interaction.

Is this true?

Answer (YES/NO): NO